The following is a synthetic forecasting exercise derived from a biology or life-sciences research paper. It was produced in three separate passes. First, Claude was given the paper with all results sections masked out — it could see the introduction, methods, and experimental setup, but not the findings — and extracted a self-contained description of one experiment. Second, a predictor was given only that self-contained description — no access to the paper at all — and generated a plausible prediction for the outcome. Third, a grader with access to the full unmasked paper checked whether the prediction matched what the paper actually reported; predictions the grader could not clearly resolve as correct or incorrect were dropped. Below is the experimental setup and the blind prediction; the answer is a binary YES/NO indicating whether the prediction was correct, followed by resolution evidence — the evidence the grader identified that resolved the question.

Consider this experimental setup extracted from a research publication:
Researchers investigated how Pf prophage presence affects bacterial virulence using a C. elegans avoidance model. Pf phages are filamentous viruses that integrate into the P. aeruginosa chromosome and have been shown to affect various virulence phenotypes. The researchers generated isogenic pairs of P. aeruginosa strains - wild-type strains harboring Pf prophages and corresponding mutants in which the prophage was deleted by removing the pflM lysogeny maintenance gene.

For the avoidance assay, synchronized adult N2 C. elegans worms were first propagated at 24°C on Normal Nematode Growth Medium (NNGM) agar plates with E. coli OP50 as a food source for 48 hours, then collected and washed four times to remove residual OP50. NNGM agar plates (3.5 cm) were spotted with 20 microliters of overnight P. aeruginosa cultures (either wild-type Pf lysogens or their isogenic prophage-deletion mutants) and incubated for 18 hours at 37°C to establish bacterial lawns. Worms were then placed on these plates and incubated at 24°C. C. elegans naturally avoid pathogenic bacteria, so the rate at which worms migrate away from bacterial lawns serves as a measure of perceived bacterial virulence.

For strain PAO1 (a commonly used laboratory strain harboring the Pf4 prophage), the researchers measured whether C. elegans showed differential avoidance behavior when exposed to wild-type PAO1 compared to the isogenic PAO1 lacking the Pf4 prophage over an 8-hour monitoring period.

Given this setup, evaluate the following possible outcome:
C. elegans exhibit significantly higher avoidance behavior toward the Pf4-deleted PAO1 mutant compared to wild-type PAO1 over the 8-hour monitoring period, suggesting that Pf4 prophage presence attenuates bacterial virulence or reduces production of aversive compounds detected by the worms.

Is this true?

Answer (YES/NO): NO